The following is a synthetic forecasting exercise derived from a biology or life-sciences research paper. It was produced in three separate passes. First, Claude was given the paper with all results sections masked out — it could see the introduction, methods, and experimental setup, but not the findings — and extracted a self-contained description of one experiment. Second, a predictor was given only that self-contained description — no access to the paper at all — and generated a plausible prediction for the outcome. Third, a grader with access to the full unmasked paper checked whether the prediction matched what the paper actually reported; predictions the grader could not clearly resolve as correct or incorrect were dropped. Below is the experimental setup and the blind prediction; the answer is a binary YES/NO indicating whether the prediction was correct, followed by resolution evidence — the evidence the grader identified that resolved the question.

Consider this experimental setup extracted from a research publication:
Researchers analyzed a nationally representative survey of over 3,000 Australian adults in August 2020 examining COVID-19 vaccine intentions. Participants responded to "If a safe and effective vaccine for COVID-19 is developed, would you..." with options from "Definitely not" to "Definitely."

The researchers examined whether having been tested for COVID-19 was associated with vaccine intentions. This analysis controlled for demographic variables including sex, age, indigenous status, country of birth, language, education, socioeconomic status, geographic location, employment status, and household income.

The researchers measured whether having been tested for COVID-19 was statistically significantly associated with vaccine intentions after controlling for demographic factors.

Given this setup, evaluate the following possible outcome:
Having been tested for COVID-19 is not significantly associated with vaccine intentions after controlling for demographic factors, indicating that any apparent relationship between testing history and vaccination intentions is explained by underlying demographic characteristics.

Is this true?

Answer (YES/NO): YES